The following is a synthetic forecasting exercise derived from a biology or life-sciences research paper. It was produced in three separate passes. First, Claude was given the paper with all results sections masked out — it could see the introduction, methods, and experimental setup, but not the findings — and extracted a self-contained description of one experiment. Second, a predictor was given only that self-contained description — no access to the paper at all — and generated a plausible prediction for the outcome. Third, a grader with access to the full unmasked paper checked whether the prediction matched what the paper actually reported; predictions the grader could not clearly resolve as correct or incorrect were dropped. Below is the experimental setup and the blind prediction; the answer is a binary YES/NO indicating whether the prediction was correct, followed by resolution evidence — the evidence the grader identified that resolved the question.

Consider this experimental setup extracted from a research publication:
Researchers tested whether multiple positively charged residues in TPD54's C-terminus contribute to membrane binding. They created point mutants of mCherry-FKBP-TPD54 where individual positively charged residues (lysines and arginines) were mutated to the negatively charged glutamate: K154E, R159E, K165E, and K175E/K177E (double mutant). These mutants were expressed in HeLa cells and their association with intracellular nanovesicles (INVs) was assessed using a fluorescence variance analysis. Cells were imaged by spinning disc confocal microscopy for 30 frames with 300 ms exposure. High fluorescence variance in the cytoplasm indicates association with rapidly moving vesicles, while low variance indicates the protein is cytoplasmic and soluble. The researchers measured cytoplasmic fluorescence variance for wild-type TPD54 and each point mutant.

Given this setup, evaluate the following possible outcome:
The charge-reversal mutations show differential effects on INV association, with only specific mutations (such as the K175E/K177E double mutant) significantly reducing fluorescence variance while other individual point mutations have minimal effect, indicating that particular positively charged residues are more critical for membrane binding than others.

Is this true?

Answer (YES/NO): NO